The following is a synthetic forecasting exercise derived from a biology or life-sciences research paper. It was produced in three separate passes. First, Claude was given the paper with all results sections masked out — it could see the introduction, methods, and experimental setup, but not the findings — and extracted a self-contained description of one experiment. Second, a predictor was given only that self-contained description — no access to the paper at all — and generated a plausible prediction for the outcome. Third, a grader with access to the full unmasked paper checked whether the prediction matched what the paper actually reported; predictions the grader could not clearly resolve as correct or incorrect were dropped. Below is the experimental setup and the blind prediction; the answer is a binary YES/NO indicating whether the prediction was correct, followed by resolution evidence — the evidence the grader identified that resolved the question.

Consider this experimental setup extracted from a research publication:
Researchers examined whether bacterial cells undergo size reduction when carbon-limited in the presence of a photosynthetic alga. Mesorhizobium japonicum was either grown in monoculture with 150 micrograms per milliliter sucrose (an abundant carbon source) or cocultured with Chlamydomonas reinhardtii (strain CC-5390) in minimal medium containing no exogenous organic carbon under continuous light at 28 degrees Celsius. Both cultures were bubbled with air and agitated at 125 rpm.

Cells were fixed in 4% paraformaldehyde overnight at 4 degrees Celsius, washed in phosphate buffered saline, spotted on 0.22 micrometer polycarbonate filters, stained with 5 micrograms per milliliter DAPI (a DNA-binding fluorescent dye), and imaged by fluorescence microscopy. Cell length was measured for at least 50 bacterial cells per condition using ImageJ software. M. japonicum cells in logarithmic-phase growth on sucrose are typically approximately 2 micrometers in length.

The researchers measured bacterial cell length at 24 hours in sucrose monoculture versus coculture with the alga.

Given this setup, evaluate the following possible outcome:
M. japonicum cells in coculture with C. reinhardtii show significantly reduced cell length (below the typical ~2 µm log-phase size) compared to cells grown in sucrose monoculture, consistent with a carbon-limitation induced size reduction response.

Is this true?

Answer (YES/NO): YES